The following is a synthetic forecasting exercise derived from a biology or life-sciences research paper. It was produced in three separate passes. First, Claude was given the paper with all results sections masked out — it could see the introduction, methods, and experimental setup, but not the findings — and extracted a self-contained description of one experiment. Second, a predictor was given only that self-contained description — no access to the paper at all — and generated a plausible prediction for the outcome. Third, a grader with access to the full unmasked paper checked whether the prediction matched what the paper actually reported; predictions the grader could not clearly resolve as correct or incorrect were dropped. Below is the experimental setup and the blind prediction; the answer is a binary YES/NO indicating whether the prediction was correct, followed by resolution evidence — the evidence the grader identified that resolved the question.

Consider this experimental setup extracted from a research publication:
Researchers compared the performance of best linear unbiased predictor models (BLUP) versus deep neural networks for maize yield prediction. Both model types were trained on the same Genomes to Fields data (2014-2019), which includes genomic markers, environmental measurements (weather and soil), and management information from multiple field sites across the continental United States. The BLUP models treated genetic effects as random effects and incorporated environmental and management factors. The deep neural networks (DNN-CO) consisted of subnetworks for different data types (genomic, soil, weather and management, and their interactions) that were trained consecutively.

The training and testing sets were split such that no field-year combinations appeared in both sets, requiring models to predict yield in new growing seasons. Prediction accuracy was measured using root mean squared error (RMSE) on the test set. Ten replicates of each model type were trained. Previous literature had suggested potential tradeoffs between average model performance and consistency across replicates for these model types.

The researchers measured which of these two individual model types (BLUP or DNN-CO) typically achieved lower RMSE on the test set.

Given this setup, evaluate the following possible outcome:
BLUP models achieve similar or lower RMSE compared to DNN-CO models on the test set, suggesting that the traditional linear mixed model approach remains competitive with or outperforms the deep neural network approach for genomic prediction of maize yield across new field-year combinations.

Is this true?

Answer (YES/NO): YES